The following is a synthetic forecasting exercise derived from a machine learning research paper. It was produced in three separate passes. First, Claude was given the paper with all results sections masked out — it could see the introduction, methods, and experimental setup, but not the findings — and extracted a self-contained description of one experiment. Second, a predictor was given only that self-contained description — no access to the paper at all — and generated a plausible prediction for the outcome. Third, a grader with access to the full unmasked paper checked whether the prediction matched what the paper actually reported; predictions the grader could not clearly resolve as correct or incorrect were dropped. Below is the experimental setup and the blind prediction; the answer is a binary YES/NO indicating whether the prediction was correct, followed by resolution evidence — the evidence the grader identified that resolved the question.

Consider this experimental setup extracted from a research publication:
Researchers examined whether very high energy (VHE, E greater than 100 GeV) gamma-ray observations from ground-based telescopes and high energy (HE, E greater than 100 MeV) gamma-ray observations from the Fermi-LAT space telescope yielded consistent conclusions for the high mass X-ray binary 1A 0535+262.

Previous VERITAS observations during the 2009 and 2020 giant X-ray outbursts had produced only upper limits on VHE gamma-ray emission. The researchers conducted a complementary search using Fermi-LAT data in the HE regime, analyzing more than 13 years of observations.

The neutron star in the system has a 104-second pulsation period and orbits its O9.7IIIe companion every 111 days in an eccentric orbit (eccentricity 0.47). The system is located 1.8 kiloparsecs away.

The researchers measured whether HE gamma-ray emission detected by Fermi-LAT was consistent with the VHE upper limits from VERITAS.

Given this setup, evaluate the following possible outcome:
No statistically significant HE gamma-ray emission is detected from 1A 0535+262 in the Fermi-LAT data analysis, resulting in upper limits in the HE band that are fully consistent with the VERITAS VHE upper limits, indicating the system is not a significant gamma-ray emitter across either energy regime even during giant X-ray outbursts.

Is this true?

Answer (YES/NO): YES